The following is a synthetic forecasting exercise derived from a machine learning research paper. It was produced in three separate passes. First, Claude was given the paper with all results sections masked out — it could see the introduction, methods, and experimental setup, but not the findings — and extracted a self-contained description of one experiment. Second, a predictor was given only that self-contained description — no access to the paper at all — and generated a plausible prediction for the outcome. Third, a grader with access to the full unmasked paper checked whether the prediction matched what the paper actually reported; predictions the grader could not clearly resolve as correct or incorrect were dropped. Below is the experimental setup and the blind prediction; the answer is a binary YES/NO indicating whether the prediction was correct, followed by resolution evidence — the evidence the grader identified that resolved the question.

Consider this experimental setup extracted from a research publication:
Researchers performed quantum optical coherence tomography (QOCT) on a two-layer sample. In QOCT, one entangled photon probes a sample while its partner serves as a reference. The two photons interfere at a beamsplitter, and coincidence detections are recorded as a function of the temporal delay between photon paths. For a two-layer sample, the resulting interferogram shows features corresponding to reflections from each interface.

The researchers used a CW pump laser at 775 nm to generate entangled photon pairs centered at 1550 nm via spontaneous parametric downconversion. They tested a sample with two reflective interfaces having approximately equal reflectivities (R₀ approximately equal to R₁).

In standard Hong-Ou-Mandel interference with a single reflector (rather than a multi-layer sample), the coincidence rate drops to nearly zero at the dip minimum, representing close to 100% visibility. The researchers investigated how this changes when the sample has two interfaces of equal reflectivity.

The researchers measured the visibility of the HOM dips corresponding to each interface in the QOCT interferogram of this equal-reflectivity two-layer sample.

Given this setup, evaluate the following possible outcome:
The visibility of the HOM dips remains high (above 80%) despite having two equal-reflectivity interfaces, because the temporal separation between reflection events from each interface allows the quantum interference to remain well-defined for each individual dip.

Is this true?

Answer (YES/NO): NO